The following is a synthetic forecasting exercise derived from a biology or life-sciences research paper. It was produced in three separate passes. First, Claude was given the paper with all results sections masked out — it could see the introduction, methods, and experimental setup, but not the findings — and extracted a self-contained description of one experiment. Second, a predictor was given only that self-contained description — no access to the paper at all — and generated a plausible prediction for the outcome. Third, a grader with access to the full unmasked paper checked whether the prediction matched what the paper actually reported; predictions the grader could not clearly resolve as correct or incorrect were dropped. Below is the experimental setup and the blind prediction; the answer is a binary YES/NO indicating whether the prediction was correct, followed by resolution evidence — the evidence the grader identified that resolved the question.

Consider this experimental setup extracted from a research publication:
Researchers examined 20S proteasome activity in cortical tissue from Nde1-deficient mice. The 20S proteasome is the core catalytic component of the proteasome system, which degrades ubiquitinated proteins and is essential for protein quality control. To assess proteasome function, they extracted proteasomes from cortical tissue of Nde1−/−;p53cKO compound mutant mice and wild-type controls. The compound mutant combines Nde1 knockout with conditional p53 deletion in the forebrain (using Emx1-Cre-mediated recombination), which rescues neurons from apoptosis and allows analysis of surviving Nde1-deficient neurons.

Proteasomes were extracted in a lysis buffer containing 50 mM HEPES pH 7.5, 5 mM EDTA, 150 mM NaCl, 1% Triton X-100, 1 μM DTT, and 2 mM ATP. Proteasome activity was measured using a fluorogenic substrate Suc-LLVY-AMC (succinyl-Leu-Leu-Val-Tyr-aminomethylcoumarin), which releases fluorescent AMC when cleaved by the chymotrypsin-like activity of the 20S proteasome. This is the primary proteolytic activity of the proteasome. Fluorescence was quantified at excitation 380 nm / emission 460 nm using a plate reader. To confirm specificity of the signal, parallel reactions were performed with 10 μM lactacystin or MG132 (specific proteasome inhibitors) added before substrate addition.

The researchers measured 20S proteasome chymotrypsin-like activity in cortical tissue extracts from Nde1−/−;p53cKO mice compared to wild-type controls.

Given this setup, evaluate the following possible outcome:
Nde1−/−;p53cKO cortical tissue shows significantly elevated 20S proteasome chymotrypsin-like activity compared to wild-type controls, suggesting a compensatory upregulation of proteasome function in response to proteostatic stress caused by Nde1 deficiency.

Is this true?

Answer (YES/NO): NO